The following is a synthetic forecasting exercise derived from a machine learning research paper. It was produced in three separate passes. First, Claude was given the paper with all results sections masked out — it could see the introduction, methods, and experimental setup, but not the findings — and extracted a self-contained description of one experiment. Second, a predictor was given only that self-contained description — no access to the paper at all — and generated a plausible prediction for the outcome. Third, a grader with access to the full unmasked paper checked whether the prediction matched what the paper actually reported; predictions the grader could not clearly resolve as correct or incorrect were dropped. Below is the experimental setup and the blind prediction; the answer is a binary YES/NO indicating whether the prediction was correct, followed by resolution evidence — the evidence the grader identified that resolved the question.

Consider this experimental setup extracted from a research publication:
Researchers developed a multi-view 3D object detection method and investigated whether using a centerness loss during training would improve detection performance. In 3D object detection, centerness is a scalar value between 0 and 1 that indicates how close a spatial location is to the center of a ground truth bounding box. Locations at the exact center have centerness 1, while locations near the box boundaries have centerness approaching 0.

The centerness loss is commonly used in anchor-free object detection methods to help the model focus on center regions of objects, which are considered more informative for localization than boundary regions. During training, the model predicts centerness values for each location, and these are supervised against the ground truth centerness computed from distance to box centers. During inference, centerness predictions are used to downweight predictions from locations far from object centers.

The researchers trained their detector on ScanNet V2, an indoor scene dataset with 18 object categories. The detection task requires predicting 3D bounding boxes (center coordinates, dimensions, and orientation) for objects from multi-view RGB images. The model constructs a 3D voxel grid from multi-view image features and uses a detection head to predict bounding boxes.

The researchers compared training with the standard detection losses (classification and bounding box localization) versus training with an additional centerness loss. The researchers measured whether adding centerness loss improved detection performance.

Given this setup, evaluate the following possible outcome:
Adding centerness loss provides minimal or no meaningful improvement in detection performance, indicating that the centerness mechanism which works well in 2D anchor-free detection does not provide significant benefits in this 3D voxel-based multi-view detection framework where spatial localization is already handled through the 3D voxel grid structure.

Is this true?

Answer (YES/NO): YES